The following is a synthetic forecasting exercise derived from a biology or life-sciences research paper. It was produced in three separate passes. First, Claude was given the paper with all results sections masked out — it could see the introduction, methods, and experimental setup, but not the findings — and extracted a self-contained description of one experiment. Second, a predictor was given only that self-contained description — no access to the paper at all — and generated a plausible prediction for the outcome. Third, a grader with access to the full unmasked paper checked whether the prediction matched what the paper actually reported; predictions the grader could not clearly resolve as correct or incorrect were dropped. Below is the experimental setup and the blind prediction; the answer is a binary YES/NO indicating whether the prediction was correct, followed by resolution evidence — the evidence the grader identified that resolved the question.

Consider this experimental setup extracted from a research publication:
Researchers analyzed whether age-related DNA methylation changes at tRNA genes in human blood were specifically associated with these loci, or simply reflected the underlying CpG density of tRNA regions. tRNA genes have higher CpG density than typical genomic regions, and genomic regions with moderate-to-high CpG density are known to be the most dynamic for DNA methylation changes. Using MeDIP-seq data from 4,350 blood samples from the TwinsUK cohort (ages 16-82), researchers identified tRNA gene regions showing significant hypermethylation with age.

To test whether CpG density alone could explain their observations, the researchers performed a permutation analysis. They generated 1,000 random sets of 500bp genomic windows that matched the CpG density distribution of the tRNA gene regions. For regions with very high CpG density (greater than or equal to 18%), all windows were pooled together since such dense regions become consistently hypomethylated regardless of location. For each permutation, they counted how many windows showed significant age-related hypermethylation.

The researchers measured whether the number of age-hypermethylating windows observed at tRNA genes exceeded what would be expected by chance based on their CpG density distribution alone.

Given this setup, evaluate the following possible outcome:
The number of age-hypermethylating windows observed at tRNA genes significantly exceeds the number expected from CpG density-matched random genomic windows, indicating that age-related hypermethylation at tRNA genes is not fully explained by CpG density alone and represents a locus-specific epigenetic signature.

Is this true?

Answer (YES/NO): YES